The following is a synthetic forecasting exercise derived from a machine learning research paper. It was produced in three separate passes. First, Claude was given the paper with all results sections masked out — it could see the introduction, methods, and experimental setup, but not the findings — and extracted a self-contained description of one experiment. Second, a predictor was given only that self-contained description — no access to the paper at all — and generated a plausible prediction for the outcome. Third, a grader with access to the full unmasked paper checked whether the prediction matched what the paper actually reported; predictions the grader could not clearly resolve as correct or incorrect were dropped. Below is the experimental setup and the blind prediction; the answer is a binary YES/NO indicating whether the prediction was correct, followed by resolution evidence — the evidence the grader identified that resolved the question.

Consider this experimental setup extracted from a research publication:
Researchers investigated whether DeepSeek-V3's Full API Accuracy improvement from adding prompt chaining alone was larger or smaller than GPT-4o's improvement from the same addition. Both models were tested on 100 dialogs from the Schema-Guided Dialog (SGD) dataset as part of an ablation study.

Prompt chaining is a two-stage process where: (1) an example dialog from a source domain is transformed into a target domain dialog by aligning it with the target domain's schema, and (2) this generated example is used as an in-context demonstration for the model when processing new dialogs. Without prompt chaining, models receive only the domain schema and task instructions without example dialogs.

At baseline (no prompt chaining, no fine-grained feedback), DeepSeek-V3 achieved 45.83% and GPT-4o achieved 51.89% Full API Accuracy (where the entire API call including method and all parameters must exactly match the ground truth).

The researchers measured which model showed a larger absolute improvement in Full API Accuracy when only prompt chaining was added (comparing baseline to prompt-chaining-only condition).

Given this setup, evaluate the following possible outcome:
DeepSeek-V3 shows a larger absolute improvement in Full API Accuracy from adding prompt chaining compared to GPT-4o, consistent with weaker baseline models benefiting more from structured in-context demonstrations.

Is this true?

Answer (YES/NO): NO